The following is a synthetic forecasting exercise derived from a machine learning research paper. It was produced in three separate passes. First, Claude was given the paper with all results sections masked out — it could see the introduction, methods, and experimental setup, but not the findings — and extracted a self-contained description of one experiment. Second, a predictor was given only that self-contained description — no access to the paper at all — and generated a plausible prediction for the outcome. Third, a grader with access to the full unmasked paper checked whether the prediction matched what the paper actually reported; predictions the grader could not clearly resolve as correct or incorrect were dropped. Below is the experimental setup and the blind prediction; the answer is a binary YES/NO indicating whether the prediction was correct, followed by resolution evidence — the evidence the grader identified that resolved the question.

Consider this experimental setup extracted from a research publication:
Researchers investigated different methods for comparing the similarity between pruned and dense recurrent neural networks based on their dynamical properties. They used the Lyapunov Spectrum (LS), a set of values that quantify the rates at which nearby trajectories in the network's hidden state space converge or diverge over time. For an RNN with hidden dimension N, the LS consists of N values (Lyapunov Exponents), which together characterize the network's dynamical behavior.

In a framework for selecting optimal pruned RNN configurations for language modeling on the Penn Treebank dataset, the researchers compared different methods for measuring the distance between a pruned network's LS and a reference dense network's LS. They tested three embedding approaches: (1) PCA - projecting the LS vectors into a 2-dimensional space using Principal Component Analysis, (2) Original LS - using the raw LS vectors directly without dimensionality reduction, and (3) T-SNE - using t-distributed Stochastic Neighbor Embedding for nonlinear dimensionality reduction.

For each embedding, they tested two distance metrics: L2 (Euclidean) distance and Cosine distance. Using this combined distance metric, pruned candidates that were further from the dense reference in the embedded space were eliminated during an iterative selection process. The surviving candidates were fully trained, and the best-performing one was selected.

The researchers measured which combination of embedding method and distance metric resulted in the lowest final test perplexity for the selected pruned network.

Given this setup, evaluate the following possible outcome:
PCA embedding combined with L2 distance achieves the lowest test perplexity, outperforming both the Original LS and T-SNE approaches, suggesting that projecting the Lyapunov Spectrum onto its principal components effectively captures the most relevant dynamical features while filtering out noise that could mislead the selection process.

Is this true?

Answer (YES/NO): YES